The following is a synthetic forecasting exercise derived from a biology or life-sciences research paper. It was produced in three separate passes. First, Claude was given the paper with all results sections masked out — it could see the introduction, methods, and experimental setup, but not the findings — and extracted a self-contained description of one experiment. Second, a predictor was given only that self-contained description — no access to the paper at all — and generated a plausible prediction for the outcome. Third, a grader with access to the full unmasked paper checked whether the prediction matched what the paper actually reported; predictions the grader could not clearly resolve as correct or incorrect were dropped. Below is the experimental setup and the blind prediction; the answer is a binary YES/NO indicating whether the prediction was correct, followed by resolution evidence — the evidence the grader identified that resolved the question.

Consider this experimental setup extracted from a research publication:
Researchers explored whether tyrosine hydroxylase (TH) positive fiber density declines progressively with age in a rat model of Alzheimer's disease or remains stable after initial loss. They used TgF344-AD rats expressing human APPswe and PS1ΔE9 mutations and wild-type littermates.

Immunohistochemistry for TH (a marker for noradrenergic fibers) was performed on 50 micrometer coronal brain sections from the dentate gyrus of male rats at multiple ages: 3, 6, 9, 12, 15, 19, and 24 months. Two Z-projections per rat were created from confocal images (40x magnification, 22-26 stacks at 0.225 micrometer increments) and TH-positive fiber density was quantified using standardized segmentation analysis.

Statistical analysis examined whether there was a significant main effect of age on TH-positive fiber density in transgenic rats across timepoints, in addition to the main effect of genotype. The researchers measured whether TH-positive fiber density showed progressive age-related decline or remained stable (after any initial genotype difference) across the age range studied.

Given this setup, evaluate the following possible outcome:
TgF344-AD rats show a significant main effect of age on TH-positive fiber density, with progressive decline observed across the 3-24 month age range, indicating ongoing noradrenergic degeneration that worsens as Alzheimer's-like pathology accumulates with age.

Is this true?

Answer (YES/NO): NO